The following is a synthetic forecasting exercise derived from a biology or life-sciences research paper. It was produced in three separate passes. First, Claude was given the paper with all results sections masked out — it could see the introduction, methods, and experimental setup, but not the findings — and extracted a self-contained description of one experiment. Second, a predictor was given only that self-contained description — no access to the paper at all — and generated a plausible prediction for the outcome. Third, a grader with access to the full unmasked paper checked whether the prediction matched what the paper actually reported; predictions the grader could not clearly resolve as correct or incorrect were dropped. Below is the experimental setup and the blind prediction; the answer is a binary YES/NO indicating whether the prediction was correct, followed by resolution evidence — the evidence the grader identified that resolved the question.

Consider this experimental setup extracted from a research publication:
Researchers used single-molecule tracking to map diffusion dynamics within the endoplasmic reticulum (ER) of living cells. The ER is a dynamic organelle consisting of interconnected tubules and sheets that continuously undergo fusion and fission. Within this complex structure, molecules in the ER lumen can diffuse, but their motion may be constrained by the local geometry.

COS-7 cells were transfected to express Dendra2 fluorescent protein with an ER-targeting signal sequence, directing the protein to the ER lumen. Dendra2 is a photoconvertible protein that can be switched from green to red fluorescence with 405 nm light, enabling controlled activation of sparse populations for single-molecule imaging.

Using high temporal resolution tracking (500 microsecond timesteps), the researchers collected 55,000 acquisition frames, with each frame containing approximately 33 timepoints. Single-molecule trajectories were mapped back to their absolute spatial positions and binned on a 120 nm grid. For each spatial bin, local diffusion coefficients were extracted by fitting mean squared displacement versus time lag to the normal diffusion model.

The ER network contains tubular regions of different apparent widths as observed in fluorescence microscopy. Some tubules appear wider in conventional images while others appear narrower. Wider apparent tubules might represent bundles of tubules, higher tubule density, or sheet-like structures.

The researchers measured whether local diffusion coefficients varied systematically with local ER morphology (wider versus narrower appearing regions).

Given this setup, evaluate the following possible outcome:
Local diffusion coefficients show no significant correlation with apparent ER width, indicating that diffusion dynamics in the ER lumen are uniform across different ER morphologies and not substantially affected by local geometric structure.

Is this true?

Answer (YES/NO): YES